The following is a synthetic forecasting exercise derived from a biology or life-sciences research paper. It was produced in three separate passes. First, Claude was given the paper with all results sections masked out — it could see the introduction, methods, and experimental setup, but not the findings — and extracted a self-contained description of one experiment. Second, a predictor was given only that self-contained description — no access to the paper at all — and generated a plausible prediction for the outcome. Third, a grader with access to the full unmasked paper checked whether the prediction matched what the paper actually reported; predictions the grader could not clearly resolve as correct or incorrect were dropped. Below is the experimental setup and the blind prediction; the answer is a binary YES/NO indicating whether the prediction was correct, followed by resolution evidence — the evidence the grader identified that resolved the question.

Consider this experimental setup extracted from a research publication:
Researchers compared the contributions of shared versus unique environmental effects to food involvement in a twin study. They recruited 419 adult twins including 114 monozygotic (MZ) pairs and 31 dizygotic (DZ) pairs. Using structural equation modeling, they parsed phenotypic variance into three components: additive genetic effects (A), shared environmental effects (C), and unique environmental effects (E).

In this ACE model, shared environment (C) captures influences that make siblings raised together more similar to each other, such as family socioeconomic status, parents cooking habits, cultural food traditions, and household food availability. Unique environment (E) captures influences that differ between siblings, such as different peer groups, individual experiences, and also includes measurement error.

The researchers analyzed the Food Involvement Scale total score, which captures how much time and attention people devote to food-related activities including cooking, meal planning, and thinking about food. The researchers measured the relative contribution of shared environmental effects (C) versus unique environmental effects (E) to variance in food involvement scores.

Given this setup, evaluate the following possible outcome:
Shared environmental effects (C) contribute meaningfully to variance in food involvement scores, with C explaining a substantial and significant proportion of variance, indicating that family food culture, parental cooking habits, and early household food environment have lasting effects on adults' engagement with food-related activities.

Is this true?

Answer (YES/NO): YES